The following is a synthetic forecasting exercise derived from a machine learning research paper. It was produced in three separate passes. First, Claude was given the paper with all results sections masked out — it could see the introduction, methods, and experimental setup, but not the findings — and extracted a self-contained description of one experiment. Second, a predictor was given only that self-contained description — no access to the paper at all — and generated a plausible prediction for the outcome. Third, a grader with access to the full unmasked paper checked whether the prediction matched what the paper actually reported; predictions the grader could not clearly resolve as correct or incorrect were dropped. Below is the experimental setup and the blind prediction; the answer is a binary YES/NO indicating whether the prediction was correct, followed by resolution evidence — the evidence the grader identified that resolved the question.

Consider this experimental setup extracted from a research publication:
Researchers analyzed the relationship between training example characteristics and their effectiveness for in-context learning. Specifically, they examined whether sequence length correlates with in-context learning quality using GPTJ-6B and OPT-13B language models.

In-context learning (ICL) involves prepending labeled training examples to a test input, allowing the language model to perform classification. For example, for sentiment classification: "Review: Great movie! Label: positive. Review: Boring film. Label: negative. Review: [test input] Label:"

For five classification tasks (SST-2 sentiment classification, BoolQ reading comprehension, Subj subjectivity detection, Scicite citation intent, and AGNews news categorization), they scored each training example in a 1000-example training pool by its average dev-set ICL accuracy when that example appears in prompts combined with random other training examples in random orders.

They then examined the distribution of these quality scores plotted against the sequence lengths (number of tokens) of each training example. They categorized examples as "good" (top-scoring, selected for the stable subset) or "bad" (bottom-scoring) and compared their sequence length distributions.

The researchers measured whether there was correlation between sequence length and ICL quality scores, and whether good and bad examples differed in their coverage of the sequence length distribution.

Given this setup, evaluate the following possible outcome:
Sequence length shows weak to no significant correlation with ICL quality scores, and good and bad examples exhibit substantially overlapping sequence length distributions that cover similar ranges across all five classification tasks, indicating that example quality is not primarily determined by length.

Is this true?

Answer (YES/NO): NO